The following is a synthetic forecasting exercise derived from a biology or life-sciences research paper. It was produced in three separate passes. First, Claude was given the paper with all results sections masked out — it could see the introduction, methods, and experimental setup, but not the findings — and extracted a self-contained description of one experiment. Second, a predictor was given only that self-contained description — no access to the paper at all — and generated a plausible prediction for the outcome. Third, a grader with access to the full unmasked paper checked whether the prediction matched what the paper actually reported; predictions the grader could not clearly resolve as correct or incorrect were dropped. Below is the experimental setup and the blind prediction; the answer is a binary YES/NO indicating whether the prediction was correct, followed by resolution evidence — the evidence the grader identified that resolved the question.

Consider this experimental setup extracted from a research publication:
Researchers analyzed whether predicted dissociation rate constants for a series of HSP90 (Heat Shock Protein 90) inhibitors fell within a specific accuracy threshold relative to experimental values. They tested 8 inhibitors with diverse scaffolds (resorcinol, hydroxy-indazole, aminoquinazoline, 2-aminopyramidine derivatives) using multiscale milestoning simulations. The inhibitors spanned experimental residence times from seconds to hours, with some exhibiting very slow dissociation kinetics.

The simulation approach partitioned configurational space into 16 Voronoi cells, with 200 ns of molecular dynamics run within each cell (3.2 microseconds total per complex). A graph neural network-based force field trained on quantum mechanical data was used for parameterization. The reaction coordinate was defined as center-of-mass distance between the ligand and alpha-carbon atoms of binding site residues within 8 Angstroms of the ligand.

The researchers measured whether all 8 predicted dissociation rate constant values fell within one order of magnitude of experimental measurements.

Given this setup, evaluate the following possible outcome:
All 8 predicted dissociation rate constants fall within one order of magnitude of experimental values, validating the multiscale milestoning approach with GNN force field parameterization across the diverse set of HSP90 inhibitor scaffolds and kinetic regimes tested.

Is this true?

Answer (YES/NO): YES